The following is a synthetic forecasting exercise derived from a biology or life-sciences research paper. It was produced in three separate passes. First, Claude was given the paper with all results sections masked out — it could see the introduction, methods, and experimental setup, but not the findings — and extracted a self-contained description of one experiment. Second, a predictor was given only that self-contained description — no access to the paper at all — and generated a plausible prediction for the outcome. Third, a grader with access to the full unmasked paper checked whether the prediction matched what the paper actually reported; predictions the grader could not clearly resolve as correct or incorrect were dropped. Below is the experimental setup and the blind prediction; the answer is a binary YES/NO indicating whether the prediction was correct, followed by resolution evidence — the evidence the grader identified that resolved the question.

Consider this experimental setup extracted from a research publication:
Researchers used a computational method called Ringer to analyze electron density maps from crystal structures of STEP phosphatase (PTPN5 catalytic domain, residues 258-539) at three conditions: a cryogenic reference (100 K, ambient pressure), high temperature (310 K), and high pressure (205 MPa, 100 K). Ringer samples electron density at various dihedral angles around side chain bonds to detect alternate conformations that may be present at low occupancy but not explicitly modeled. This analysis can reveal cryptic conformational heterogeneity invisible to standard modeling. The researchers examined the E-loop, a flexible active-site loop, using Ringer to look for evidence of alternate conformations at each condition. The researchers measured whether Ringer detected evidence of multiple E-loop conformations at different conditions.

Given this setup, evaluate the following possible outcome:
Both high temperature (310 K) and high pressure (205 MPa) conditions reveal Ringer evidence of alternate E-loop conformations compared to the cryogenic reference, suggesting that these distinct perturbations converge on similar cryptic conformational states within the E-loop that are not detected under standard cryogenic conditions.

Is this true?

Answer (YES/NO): NO